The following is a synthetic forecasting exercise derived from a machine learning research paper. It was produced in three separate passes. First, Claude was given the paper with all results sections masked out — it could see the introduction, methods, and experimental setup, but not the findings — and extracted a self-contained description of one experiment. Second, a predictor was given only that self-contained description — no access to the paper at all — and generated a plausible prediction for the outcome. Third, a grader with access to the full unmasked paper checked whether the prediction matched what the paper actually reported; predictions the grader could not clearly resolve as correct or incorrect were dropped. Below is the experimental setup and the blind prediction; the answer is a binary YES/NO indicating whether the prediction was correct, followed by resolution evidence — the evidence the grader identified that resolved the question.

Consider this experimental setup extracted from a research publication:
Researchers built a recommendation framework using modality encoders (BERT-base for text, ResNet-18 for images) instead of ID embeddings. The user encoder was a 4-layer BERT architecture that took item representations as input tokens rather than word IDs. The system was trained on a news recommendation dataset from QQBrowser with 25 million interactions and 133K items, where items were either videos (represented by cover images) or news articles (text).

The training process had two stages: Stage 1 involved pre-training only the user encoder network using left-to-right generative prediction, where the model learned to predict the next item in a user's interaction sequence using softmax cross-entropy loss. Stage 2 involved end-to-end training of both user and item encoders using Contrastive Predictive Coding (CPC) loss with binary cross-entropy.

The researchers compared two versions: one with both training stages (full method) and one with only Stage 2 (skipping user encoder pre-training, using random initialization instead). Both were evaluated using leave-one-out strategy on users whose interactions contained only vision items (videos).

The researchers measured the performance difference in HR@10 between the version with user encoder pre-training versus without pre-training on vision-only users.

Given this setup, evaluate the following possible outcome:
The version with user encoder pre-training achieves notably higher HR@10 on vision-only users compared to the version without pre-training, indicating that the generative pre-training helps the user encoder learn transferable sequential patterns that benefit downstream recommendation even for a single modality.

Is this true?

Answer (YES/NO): YES